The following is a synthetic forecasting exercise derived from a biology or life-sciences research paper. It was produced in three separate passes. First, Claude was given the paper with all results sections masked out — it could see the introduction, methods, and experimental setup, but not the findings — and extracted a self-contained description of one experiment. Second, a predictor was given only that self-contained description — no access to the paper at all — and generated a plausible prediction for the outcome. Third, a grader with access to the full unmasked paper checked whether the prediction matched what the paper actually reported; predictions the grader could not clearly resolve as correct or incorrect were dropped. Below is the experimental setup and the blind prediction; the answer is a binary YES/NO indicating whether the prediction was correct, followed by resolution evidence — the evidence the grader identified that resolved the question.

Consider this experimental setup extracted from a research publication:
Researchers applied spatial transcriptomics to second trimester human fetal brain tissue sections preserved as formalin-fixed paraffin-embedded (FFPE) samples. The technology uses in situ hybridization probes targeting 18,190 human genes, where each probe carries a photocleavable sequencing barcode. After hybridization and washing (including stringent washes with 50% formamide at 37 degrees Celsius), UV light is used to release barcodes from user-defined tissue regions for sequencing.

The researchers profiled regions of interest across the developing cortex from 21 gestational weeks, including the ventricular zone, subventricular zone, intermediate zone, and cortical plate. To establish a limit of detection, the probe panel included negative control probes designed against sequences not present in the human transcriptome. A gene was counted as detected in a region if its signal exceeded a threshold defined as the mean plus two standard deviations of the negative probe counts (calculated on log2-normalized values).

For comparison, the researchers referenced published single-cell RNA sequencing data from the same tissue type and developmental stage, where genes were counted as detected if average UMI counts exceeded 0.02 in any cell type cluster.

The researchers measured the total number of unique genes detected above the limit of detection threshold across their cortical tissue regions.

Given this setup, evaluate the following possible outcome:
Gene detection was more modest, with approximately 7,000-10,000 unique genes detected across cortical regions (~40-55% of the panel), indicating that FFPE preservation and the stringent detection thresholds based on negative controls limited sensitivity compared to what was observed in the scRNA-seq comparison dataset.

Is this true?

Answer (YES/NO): NO